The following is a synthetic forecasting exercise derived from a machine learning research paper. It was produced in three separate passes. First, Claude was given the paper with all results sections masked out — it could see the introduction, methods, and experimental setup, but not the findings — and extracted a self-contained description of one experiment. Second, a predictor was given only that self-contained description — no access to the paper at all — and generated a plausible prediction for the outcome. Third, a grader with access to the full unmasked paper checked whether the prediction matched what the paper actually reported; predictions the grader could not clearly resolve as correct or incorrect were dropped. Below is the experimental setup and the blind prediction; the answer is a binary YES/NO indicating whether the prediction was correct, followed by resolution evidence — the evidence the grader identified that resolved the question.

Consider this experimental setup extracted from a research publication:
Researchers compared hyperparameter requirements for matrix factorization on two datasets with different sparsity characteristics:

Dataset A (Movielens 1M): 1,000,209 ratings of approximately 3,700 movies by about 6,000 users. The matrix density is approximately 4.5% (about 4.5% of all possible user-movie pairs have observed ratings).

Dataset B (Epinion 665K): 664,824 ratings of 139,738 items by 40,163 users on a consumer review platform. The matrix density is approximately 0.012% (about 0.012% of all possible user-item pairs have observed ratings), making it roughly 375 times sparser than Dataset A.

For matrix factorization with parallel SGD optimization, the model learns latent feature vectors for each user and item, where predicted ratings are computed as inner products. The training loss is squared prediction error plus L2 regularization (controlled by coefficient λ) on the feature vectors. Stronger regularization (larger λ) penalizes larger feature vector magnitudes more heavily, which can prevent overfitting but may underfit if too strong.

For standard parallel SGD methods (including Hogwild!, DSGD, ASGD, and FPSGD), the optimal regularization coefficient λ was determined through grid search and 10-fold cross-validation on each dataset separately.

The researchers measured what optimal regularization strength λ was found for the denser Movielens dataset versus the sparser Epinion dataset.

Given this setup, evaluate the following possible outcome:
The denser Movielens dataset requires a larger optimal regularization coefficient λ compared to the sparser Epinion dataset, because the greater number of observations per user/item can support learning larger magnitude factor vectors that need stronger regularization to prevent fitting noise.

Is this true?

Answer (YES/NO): NO